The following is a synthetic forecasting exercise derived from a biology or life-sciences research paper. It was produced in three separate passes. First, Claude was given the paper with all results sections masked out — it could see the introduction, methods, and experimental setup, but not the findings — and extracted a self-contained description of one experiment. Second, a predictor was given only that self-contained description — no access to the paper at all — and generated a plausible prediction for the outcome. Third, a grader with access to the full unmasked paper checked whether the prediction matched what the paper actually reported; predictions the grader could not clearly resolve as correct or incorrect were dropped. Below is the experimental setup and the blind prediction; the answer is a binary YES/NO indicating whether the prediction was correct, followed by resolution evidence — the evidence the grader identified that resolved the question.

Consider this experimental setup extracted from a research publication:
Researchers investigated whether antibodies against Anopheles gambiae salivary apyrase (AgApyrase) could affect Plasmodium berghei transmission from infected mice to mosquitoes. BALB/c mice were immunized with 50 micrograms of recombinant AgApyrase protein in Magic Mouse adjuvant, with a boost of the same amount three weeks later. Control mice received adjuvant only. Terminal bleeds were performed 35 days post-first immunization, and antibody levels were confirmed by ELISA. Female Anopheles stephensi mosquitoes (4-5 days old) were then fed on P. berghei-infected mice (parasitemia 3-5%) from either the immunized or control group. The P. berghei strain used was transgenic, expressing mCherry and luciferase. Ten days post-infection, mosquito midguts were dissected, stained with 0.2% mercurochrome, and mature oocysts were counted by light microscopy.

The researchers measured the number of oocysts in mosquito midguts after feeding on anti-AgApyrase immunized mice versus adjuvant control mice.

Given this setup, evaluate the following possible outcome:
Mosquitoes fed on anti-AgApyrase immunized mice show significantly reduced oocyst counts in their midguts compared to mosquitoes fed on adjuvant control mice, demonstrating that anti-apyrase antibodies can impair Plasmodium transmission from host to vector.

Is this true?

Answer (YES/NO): YES